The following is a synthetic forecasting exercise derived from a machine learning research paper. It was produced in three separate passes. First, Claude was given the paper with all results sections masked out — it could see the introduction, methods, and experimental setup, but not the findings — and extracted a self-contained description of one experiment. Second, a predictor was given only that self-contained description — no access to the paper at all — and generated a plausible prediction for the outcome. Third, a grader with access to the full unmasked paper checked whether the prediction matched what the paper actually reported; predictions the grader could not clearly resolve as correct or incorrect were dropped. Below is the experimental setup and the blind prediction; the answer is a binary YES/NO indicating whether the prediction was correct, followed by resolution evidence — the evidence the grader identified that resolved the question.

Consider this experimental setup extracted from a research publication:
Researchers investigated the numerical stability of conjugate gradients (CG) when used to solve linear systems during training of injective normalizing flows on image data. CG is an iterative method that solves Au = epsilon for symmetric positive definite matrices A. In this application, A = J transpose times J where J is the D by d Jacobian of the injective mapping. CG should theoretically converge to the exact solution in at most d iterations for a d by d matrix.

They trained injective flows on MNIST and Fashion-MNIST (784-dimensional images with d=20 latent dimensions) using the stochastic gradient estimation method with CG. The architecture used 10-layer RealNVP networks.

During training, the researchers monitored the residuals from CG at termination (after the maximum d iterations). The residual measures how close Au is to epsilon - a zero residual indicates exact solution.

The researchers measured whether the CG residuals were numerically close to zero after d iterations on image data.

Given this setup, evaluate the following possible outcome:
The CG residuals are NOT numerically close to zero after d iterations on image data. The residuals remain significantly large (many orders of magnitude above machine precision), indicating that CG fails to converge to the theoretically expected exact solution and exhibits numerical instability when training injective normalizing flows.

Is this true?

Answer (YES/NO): YES